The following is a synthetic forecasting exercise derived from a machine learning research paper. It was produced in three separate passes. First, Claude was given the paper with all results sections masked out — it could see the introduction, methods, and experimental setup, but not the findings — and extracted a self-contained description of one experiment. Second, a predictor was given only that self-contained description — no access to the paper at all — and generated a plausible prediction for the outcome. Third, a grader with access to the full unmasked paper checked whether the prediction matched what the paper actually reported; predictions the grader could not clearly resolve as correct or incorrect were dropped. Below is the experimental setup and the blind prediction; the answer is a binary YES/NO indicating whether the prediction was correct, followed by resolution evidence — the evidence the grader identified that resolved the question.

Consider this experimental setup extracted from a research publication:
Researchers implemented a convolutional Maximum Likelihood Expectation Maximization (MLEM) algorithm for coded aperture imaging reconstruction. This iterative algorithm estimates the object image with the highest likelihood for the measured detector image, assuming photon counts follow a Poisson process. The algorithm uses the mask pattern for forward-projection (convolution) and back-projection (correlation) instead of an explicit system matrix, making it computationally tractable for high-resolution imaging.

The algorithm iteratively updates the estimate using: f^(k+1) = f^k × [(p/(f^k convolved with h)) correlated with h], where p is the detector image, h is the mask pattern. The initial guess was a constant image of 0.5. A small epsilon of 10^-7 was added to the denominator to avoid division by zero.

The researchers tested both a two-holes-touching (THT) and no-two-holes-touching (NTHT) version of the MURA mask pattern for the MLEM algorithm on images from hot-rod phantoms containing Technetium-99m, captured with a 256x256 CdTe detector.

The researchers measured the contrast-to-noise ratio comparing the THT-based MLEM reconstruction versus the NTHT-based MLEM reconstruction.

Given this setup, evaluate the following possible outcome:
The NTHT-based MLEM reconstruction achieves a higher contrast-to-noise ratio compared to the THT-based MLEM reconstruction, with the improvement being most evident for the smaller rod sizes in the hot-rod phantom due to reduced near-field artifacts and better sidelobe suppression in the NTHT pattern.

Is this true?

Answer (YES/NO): NO